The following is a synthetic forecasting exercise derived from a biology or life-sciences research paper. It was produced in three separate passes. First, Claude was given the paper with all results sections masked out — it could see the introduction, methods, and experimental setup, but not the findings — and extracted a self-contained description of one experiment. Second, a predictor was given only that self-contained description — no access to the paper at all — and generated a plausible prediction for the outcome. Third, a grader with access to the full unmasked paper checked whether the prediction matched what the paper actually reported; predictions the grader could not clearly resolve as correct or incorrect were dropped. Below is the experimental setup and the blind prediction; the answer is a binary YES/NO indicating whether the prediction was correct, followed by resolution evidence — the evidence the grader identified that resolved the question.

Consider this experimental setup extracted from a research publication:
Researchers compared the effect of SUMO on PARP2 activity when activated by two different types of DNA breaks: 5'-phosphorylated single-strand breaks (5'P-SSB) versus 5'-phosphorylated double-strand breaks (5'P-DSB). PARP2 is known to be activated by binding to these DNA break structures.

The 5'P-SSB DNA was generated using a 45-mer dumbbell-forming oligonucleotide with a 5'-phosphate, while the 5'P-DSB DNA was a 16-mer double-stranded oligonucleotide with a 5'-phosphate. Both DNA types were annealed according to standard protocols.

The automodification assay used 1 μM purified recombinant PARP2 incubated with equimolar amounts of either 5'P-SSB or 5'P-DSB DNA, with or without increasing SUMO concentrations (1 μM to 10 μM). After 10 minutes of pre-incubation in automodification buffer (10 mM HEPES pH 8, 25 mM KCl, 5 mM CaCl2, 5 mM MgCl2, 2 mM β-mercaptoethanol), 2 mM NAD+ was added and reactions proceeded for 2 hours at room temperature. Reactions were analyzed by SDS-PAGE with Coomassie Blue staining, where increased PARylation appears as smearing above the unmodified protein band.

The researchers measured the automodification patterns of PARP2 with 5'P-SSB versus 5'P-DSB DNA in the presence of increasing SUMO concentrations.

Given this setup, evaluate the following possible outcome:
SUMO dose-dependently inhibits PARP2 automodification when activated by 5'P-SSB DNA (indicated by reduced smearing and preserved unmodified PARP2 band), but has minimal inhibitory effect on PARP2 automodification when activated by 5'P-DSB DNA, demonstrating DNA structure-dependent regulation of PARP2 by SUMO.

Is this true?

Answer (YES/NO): NO